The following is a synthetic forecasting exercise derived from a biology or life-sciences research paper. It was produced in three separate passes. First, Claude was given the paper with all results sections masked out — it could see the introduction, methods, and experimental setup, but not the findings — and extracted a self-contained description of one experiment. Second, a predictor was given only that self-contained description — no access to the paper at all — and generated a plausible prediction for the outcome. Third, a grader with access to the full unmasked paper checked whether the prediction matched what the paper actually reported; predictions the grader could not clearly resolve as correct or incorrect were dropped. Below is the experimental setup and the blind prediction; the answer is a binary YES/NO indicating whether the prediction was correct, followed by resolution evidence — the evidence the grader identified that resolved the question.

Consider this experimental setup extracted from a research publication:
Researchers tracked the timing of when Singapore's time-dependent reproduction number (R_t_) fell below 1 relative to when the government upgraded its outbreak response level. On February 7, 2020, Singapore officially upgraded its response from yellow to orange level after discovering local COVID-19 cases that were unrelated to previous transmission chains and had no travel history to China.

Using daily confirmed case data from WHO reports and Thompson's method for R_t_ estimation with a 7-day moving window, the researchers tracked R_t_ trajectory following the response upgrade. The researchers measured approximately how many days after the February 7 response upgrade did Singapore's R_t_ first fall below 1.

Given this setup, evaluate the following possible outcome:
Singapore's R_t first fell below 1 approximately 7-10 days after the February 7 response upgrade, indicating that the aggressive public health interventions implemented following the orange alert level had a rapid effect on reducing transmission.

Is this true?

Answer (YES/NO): NO